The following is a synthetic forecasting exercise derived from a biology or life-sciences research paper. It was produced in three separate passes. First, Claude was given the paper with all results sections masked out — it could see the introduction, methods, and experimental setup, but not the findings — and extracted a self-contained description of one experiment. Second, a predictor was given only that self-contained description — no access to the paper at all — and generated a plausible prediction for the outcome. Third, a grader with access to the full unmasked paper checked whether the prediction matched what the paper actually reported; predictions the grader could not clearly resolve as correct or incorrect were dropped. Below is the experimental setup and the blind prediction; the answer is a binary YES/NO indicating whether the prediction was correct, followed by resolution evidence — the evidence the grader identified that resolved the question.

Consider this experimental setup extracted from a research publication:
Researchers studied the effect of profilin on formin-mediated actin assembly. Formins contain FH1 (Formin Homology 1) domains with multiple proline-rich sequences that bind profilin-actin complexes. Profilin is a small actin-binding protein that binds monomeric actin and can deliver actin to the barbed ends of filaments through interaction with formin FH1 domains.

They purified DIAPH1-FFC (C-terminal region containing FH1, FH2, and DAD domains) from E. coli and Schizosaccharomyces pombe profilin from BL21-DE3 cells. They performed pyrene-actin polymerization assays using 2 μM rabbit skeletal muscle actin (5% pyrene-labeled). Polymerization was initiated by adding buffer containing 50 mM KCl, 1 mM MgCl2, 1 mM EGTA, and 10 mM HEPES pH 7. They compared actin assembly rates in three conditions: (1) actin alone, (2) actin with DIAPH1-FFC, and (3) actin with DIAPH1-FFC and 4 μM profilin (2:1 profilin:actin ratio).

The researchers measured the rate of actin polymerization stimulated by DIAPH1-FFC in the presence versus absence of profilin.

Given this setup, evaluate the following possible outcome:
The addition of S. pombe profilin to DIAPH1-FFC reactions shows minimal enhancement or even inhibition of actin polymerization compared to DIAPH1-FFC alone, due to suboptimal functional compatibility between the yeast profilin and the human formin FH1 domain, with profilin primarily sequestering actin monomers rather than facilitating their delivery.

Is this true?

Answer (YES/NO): YES